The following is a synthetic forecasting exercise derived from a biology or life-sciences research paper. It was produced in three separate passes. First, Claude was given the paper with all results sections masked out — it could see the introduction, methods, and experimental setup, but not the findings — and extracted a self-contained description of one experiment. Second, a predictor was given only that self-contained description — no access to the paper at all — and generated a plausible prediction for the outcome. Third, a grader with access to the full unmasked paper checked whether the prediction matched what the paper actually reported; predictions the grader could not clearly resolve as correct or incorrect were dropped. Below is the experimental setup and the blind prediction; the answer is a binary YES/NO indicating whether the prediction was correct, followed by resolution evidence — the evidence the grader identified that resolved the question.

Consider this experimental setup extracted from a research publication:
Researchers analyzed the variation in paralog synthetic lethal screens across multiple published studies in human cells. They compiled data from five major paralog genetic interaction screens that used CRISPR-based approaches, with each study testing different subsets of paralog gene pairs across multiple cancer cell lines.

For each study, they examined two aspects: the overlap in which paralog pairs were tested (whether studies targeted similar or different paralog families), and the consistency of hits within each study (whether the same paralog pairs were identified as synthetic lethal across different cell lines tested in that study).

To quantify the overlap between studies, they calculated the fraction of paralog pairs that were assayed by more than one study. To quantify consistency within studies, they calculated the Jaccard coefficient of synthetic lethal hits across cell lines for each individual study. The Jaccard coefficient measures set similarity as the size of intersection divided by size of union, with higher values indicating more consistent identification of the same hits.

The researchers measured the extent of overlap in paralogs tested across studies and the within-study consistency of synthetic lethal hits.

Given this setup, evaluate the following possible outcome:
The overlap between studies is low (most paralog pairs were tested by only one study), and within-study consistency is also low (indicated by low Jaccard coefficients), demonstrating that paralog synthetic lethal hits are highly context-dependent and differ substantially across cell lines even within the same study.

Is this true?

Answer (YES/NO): YES